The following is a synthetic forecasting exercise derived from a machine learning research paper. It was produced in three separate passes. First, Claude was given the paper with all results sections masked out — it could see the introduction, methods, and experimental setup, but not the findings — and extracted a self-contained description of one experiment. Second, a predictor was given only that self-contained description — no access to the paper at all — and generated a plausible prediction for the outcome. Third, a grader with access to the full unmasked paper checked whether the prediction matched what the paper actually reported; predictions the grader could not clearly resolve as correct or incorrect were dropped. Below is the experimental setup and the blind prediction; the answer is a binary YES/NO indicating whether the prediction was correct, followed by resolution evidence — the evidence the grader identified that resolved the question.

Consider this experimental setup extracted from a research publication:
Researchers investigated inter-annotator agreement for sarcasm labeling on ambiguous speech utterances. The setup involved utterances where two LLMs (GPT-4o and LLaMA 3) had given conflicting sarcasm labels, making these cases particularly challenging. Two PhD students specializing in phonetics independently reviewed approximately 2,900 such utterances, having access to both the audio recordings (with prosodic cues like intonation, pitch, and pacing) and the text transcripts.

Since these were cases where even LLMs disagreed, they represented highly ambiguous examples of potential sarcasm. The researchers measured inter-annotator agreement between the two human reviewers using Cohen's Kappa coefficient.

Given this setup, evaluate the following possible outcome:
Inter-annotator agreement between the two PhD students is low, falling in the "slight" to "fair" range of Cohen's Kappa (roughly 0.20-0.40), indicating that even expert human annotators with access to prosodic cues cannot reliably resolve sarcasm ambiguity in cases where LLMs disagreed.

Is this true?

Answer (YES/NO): NO